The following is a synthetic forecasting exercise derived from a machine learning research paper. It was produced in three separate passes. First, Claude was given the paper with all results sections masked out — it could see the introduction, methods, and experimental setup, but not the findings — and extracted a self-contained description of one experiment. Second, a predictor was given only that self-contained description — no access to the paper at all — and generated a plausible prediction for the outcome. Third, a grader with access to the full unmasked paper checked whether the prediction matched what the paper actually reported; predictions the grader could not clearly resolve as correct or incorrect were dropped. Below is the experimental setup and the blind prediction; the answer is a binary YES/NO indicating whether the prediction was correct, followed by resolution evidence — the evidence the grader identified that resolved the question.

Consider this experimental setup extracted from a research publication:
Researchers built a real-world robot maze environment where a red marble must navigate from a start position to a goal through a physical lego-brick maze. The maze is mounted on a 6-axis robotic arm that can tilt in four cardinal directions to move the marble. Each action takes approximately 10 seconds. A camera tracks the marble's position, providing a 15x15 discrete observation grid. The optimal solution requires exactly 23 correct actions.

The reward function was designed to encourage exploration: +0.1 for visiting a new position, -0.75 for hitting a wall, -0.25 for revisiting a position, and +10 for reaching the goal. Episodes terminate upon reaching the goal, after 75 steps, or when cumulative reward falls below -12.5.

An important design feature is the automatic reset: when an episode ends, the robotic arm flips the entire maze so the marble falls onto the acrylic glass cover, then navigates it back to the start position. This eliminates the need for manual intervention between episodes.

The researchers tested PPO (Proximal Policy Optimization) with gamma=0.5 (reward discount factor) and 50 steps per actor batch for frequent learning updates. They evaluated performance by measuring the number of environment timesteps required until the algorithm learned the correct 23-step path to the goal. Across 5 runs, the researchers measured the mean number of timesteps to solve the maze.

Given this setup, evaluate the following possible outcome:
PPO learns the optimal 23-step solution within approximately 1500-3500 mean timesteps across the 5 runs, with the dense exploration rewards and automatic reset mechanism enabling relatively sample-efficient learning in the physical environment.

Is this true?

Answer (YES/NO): YES